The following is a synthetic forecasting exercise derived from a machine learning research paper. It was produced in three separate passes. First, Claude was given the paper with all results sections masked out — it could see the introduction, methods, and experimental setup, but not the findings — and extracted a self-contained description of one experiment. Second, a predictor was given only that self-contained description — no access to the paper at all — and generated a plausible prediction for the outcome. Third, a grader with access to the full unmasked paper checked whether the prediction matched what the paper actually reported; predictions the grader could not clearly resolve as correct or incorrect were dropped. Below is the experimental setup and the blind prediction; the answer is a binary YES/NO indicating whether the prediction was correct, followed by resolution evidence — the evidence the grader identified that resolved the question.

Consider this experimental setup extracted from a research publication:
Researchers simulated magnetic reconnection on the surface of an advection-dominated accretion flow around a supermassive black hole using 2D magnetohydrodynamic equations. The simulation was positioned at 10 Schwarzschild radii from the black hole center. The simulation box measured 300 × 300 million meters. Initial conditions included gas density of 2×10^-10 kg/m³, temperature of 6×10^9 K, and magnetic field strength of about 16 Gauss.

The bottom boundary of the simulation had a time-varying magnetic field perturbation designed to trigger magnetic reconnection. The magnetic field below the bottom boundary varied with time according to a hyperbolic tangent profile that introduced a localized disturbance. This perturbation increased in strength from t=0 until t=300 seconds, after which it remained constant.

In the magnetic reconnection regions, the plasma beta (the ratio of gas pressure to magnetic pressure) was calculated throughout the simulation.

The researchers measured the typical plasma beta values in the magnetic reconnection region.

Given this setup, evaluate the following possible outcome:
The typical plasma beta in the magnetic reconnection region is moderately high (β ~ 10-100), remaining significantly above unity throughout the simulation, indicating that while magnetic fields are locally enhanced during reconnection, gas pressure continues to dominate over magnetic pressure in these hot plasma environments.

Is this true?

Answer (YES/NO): NO